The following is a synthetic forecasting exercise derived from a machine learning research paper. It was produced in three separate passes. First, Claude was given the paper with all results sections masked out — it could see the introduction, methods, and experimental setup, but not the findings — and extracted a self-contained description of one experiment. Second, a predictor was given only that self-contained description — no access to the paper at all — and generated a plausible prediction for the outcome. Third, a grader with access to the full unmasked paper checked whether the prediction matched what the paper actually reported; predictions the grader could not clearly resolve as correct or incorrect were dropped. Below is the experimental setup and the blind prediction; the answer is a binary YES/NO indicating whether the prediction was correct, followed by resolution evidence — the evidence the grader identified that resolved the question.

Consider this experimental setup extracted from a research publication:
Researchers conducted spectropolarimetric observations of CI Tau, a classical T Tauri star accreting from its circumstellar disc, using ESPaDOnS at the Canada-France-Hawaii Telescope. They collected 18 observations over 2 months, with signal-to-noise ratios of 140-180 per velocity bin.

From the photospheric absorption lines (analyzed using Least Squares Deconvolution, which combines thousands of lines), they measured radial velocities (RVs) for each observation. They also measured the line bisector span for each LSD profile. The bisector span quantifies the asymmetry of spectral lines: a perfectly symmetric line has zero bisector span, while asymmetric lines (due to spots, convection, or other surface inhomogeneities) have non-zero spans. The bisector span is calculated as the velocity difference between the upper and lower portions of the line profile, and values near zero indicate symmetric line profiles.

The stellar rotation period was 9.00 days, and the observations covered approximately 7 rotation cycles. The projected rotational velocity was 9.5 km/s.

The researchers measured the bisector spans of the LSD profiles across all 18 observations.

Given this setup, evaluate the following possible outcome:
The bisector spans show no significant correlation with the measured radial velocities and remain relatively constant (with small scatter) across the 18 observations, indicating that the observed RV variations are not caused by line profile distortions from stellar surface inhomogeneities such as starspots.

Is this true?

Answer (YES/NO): NO